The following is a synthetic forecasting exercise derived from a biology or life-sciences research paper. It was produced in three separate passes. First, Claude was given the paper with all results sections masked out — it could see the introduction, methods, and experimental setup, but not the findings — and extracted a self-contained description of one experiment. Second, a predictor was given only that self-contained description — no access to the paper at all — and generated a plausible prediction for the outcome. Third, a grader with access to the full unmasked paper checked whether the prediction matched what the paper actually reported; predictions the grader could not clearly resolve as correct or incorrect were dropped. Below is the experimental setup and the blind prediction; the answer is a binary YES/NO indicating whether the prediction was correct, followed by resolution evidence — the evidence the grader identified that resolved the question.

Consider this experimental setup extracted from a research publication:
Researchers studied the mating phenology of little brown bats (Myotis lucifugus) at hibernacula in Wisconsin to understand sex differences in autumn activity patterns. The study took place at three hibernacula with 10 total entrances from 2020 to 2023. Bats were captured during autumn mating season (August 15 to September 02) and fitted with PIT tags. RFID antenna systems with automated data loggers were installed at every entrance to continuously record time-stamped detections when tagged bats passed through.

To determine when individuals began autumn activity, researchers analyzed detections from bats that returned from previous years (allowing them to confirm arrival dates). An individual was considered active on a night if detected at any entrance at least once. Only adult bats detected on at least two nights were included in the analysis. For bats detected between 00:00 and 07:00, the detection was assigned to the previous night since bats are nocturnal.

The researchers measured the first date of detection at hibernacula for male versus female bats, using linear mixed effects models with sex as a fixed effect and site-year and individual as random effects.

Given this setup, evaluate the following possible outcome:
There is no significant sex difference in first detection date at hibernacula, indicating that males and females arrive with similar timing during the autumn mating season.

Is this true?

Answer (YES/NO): NO